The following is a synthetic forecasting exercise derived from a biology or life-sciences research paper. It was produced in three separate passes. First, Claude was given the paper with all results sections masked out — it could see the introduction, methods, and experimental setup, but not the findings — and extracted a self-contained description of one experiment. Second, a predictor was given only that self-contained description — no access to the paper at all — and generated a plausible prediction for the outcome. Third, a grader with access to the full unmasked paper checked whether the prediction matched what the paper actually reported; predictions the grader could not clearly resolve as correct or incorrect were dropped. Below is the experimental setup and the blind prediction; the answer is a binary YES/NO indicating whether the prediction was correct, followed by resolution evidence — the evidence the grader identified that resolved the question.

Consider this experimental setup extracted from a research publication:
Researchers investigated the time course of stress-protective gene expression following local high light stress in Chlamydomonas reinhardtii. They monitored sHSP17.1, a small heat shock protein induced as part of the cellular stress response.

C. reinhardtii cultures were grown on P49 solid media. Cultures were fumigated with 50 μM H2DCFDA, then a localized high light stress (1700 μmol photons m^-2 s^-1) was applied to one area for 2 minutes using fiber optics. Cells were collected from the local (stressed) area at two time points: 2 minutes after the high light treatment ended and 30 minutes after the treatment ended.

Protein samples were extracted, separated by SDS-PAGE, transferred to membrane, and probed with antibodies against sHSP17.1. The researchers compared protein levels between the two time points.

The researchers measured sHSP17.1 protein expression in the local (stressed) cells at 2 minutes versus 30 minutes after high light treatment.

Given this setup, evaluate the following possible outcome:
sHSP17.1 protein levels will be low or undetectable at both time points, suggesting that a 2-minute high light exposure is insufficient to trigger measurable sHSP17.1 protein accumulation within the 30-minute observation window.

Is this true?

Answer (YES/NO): NO